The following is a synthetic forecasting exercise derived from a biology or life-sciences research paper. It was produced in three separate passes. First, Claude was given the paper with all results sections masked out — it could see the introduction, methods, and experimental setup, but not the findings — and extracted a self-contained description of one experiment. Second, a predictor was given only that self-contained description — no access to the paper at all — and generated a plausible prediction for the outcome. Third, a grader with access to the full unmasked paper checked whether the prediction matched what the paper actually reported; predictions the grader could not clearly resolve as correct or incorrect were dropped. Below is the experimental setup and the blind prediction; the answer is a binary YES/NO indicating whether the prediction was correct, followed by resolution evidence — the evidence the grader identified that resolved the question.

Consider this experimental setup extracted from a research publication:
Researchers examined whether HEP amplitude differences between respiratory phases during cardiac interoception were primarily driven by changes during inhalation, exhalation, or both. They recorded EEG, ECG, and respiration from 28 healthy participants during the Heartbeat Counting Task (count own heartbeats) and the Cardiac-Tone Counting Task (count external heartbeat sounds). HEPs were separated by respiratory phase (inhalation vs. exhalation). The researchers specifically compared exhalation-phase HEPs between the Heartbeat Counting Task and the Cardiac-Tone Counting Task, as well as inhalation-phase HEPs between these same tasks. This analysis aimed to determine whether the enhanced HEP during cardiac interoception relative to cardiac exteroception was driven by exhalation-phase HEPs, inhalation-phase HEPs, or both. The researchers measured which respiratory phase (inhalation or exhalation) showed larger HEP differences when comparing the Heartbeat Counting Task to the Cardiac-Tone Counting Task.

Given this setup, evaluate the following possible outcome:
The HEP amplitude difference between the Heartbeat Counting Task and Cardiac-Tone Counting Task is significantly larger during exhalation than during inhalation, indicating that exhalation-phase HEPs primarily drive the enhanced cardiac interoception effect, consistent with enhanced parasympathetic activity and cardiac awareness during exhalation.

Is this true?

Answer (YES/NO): YES